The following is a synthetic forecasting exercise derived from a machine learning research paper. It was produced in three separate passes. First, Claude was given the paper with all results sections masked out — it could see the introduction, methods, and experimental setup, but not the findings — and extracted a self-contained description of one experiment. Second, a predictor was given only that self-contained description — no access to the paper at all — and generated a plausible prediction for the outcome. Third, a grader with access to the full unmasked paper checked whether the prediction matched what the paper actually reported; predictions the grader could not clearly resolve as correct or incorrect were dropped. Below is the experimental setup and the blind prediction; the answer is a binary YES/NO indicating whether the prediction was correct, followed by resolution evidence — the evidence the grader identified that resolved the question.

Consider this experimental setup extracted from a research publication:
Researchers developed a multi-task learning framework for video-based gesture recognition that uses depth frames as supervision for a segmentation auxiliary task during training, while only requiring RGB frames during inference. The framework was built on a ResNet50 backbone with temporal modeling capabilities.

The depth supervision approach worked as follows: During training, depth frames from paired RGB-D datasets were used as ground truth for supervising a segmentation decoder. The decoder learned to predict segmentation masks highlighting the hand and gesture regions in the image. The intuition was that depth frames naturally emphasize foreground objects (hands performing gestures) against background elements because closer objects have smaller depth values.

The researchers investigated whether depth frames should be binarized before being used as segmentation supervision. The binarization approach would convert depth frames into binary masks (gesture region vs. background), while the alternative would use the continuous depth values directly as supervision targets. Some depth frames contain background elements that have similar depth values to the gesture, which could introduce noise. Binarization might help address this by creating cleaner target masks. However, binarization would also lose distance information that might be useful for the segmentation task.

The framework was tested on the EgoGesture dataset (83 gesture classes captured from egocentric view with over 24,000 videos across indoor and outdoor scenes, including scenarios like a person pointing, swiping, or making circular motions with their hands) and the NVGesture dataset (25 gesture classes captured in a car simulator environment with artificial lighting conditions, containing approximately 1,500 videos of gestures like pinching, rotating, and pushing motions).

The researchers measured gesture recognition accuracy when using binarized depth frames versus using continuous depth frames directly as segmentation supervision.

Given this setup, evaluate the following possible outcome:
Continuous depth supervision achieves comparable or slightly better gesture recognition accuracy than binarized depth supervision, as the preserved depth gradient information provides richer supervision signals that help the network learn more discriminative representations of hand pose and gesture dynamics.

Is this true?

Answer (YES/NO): YES